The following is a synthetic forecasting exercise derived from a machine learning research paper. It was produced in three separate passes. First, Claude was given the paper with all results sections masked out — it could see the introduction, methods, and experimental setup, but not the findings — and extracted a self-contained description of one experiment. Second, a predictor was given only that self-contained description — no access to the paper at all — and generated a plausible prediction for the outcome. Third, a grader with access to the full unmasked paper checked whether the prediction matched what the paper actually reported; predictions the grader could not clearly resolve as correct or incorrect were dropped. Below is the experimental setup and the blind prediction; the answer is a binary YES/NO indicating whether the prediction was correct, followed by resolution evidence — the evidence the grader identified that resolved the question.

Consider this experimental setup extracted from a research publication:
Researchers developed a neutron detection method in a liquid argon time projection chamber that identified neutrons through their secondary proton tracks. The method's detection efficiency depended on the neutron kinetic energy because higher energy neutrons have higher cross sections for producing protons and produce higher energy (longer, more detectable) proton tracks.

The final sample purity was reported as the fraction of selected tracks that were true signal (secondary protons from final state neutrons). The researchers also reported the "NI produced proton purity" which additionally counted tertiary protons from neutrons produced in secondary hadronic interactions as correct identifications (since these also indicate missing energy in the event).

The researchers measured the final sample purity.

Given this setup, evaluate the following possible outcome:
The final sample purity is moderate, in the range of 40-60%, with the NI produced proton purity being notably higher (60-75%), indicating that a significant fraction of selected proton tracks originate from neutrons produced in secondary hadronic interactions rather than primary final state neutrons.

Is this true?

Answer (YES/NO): YES